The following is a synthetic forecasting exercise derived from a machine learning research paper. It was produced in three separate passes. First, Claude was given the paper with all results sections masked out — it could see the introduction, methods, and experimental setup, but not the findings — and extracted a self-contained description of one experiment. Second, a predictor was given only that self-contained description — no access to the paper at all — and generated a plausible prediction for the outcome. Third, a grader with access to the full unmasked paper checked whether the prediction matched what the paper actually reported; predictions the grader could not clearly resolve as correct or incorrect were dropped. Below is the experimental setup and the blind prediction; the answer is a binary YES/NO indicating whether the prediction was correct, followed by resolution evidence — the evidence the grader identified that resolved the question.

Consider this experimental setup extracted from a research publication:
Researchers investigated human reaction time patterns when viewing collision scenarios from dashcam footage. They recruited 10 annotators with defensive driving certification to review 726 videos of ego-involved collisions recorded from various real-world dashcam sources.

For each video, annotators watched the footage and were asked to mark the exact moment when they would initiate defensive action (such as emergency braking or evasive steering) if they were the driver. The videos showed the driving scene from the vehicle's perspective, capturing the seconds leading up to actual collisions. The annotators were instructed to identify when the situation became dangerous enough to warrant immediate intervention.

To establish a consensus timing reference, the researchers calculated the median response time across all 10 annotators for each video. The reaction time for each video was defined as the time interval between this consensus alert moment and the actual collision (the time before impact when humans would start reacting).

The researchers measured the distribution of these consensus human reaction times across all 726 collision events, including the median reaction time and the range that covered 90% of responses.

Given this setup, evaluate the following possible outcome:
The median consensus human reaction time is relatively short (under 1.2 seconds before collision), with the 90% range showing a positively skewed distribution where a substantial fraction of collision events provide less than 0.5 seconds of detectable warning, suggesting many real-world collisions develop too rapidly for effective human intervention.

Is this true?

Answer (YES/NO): NO